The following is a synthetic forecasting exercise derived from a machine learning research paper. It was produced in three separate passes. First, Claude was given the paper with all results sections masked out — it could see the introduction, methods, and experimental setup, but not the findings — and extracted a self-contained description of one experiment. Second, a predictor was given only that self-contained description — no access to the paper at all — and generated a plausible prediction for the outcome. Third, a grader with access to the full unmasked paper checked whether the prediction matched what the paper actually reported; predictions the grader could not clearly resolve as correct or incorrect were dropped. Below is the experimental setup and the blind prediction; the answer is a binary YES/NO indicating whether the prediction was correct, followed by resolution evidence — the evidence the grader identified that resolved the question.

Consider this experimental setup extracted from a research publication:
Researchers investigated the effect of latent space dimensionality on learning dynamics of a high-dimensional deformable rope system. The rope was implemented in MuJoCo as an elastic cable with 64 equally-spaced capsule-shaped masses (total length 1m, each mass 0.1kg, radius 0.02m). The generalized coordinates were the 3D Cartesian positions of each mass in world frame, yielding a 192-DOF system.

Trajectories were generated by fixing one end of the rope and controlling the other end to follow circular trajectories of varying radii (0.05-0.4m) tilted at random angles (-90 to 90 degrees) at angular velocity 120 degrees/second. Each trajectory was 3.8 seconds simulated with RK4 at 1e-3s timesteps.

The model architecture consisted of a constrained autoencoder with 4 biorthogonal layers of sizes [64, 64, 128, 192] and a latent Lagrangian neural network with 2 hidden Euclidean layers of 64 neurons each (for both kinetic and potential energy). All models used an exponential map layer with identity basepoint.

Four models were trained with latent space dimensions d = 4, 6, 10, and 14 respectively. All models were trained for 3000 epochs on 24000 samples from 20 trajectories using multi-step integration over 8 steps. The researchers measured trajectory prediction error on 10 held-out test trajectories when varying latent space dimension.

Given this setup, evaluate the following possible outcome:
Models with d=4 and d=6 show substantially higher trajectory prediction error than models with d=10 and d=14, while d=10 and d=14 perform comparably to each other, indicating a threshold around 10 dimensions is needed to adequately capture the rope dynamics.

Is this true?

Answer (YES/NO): NO